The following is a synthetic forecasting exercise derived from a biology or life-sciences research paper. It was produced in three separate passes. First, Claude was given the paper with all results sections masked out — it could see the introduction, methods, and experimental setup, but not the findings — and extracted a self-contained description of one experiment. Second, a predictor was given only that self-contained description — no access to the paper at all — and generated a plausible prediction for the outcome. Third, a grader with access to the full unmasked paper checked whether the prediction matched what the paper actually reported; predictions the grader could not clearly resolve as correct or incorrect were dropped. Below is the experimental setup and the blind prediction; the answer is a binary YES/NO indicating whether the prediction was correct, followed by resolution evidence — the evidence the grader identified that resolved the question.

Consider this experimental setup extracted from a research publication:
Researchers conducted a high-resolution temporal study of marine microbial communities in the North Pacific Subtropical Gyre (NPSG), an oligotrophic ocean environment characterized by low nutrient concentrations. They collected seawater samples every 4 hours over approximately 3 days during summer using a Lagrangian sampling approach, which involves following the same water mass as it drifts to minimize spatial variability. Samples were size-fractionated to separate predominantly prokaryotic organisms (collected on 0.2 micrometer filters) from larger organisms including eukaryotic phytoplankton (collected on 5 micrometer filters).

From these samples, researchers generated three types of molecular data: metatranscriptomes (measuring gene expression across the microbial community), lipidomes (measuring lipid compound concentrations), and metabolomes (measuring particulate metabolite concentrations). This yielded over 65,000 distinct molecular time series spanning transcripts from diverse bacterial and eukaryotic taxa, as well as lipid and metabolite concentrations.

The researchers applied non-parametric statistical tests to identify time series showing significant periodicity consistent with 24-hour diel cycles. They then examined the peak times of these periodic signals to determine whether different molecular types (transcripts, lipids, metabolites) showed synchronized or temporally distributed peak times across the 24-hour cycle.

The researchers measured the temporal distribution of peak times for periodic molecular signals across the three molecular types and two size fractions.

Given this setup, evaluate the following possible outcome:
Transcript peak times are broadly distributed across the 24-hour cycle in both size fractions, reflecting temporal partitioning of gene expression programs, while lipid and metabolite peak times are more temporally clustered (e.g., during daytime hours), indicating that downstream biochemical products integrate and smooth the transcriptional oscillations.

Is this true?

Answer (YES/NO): NO